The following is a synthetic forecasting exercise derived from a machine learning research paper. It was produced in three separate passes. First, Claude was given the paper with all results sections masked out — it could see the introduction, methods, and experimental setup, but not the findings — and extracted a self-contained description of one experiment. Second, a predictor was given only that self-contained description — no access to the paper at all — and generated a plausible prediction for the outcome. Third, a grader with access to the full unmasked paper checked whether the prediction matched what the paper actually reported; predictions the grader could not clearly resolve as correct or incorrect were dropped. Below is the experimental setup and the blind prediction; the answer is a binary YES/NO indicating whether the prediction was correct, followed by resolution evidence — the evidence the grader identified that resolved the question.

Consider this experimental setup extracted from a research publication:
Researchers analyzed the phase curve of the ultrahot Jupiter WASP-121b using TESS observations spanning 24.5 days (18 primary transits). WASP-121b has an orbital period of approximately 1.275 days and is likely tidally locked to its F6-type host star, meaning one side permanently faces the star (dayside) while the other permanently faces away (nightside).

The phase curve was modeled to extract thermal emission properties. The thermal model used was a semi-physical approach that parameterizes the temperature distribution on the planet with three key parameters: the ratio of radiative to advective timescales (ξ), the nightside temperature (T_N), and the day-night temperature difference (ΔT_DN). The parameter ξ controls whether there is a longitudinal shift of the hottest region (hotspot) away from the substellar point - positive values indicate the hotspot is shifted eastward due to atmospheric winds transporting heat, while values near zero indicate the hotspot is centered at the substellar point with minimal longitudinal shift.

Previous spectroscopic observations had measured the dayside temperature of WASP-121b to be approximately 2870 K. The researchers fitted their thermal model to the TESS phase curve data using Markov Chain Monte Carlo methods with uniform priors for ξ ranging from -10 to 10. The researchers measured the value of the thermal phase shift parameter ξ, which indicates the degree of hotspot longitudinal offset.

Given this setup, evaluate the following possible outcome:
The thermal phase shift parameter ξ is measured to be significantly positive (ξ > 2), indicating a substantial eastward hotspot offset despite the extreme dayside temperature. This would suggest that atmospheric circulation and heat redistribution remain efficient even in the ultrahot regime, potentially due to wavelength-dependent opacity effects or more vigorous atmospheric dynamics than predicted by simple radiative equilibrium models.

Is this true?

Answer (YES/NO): NO